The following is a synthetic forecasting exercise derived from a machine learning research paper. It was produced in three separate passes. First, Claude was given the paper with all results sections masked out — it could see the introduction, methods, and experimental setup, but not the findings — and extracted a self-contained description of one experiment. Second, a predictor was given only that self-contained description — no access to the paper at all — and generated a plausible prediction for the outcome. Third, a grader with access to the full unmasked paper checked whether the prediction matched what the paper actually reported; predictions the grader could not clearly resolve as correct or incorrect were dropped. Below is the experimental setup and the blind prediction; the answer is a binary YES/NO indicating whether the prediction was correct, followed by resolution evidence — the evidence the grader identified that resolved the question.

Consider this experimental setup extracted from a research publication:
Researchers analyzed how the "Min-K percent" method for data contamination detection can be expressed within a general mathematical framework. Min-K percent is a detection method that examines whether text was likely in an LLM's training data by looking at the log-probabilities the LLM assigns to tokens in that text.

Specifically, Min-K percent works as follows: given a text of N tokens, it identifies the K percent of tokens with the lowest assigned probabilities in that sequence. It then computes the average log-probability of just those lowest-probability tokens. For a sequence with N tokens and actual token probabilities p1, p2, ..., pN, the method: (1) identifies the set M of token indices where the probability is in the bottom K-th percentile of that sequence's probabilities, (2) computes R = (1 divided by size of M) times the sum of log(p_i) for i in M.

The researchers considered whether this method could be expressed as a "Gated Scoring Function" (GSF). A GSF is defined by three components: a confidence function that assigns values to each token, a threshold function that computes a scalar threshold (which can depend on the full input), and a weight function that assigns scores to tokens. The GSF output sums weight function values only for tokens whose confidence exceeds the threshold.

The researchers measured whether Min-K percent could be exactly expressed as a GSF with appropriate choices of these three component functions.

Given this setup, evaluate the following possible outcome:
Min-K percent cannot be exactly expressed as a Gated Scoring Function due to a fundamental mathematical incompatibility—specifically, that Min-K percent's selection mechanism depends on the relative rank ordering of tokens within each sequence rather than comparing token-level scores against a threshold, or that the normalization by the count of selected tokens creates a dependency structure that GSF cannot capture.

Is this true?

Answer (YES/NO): NO